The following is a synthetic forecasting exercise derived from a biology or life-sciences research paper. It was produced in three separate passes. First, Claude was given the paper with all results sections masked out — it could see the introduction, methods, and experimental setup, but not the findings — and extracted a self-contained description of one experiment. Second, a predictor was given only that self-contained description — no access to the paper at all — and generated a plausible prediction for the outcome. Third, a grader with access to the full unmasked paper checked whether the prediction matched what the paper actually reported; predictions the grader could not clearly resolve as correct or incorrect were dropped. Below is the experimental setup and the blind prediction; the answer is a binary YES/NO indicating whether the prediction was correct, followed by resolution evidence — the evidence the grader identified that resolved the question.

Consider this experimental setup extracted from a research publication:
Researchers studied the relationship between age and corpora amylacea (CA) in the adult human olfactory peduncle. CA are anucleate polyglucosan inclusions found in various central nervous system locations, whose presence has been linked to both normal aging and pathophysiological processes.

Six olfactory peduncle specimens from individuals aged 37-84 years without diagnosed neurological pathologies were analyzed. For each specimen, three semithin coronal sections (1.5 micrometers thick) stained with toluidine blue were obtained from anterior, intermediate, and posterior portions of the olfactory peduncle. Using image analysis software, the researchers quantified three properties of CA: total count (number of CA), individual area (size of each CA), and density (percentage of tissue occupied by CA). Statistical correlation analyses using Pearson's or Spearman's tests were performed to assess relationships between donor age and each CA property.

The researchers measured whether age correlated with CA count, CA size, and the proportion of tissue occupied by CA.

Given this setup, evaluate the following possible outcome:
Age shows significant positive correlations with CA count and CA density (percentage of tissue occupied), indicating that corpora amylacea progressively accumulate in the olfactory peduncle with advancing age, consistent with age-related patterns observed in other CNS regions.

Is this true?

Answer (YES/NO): NO